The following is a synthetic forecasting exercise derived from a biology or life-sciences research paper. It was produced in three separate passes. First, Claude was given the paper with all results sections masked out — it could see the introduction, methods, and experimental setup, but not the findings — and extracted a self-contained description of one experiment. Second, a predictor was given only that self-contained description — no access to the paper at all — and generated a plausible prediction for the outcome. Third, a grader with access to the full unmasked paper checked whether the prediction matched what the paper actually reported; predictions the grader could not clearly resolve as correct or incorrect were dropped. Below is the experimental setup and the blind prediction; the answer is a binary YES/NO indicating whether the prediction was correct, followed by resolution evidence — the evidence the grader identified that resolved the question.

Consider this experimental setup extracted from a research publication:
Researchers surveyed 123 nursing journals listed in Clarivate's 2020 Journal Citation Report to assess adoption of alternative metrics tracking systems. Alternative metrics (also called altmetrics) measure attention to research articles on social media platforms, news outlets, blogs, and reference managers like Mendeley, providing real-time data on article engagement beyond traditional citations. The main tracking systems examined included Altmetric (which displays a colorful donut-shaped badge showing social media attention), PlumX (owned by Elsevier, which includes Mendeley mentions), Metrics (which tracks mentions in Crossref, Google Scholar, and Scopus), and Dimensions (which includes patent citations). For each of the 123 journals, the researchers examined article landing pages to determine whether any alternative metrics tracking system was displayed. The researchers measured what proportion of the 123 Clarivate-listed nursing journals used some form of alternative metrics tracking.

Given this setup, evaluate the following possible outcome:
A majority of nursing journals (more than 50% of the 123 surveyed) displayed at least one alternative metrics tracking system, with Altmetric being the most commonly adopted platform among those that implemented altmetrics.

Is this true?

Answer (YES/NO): YES